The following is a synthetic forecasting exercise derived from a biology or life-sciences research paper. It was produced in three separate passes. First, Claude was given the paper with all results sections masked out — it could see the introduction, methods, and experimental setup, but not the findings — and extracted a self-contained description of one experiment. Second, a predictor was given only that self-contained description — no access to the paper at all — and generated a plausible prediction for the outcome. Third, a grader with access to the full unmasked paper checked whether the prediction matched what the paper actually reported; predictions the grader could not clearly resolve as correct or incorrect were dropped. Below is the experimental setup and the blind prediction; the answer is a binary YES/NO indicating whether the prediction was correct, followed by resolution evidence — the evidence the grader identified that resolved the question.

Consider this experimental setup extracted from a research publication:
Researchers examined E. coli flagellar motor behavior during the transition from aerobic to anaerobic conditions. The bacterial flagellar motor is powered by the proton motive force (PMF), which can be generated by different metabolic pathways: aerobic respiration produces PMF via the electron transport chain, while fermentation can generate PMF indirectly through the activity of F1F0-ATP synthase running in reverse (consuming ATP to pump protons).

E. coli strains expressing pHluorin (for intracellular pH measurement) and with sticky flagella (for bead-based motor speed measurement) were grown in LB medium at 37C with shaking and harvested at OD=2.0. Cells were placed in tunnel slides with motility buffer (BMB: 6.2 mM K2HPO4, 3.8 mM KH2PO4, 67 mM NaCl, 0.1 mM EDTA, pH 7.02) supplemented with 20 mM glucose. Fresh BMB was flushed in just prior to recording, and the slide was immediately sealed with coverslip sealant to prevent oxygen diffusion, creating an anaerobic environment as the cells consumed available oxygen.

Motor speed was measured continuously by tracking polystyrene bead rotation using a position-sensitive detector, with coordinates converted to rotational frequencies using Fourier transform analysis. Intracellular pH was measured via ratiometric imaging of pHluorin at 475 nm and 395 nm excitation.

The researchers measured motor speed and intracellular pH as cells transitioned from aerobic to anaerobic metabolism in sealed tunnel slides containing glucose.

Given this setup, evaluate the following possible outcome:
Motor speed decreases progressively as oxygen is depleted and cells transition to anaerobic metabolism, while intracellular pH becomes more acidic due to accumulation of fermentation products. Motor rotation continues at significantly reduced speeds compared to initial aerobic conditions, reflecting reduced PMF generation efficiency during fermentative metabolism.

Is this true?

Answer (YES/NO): NO